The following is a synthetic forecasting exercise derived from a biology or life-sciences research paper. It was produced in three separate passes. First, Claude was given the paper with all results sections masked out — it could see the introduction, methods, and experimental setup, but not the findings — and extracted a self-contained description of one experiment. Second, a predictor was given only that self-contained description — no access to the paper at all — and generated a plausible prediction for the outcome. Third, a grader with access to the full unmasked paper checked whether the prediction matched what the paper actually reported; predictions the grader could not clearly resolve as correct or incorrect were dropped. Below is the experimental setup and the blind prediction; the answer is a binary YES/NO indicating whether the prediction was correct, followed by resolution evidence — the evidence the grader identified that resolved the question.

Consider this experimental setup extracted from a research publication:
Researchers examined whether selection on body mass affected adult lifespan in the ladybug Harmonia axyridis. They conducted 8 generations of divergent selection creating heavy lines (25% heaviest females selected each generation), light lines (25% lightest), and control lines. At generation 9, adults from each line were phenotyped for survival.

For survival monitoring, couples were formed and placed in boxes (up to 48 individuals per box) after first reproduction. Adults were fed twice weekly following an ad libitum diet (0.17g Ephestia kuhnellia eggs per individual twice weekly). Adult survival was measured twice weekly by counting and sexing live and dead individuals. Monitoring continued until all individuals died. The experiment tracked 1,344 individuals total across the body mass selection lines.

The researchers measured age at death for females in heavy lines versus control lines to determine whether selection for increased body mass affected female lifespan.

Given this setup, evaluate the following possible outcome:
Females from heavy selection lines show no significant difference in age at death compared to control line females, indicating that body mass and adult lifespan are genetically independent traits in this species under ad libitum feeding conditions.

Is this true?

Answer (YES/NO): YES